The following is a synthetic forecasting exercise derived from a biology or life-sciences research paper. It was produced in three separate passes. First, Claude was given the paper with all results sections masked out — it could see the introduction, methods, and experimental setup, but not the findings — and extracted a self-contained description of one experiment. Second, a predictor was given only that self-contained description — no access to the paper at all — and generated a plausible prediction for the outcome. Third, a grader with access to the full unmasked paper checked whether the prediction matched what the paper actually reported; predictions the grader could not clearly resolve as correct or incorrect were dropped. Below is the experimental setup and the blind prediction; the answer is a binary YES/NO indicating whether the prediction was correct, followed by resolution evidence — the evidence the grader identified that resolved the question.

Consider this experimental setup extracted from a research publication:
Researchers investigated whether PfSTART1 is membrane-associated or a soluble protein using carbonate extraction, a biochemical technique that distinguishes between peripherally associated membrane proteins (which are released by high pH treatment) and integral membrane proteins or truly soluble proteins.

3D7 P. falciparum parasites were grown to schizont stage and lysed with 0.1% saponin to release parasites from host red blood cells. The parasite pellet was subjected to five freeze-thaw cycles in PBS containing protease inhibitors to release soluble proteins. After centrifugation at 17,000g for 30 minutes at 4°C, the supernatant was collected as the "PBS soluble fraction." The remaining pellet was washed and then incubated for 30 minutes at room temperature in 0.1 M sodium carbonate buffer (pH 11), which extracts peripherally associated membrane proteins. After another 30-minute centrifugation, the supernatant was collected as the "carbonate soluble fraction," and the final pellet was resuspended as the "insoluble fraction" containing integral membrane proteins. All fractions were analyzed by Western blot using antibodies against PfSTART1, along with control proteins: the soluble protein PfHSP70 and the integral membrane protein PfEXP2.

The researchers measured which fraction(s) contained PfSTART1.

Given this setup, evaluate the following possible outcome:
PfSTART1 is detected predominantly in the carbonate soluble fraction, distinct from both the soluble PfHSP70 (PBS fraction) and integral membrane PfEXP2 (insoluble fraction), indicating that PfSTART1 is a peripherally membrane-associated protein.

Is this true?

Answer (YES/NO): NO